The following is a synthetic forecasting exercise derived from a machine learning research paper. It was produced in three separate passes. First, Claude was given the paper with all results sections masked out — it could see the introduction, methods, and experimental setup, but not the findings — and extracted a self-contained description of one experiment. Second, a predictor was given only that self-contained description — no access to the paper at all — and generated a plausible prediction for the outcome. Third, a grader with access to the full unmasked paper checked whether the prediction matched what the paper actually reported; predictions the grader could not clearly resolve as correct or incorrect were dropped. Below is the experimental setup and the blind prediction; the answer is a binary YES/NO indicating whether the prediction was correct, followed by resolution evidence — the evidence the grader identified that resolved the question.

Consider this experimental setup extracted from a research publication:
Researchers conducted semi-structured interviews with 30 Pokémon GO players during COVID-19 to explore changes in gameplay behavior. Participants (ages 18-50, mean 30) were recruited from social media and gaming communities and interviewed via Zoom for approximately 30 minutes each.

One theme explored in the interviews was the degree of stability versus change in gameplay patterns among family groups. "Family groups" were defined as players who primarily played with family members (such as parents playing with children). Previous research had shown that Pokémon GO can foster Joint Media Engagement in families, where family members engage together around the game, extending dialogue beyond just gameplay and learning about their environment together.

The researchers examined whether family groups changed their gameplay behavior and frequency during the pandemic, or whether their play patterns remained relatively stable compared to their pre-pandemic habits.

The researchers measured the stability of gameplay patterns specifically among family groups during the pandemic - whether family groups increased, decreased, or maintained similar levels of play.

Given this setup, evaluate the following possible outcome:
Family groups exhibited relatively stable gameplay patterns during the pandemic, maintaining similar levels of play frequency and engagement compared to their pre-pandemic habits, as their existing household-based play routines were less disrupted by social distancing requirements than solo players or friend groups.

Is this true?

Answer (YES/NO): NO